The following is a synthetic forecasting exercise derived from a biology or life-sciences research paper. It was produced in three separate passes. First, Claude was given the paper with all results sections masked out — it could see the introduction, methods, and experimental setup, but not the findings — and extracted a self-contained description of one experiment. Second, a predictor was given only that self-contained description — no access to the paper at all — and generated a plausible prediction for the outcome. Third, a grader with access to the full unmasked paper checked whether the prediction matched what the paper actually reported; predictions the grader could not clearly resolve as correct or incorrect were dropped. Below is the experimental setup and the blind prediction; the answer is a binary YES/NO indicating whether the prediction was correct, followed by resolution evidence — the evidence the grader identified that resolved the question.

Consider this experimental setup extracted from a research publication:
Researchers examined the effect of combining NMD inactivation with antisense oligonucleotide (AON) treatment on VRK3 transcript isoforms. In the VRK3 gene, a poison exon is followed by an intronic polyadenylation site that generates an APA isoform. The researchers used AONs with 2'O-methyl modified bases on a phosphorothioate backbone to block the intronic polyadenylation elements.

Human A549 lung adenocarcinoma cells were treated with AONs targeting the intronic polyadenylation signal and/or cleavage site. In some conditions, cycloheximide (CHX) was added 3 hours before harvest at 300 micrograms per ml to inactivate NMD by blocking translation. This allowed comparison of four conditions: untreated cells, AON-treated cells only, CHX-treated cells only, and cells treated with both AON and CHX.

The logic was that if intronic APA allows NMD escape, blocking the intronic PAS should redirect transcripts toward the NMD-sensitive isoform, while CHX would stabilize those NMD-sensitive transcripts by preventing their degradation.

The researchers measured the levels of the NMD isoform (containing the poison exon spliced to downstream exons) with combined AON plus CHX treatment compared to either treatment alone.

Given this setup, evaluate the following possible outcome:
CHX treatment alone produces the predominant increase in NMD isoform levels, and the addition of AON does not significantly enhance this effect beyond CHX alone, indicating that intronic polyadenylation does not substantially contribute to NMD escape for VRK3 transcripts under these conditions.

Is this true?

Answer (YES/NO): NO